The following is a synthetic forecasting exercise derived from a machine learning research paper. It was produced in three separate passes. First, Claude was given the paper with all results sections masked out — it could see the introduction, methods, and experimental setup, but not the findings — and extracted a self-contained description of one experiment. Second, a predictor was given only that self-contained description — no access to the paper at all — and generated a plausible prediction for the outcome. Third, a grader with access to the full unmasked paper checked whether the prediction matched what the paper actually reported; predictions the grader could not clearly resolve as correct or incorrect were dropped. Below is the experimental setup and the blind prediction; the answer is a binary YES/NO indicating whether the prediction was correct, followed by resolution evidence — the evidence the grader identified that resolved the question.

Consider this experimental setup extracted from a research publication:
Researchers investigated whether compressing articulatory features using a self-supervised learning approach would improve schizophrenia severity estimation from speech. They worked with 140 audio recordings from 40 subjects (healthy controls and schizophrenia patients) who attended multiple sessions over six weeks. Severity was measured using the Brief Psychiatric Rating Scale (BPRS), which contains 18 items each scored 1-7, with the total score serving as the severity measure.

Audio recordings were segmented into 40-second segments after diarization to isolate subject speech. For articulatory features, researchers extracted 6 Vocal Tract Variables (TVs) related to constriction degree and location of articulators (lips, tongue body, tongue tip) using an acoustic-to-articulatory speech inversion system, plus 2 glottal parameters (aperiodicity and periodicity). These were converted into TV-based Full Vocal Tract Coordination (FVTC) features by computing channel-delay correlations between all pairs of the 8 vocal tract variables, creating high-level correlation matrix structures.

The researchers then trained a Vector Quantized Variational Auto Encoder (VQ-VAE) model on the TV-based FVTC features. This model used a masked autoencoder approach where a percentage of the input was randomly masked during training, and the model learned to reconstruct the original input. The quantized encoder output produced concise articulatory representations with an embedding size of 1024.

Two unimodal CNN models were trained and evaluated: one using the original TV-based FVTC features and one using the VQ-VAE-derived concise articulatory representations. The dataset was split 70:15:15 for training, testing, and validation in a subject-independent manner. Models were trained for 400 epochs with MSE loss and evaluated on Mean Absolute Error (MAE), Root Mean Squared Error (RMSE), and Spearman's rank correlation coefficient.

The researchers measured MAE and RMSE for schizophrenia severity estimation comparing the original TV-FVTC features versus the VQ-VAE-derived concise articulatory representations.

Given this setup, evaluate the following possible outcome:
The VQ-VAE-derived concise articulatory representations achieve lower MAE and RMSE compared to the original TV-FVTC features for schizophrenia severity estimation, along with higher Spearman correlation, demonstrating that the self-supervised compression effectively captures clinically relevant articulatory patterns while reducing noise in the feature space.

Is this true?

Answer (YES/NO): NO